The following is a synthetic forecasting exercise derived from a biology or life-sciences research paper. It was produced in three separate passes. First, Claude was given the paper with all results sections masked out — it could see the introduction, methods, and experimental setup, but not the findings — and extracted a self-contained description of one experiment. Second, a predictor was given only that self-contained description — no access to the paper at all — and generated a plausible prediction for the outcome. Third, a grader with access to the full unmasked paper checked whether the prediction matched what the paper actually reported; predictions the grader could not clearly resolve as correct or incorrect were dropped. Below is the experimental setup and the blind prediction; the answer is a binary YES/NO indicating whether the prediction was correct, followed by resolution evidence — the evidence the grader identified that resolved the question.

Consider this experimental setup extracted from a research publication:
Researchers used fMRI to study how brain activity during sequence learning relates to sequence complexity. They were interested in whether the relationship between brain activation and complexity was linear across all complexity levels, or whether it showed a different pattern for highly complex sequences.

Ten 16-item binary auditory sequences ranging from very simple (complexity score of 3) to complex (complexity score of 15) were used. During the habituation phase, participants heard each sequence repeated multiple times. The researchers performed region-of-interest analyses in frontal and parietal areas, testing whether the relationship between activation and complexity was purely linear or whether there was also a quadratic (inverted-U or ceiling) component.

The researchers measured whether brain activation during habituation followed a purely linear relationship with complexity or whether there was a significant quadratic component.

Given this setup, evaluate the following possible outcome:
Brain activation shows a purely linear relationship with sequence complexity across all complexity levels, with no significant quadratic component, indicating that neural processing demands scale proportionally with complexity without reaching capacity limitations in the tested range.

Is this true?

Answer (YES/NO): NO